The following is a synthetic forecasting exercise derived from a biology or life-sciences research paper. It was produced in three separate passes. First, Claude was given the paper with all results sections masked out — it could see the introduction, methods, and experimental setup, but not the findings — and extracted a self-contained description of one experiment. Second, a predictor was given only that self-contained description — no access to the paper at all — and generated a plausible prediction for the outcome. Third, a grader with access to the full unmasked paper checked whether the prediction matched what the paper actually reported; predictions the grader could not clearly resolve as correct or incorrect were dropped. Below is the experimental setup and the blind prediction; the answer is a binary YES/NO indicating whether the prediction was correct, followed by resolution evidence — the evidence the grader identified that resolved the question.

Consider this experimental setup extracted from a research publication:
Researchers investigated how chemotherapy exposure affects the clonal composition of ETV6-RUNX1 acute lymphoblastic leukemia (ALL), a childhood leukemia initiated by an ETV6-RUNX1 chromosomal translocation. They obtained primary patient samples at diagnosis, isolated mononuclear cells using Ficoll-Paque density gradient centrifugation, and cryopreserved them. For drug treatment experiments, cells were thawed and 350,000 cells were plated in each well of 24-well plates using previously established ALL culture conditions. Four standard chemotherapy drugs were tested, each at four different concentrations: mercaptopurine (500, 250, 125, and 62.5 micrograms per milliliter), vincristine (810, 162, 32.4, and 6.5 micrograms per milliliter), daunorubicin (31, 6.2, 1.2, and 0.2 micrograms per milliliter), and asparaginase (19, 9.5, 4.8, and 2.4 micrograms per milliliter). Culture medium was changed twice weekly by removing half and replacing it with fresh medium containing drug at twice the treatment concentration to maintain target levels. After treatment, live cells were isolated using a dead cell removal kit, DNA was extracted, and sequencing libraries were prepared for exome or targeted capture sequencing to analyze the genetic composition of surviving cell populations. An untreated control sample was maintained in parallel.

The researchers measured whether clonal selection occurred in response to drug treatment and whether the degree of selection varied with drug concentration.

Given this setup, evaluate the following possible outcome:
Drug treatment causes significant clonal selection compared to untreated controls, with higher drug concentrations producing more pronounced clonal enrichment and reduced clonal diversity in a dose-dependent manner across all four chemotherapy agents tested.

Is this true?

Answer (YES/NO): NO